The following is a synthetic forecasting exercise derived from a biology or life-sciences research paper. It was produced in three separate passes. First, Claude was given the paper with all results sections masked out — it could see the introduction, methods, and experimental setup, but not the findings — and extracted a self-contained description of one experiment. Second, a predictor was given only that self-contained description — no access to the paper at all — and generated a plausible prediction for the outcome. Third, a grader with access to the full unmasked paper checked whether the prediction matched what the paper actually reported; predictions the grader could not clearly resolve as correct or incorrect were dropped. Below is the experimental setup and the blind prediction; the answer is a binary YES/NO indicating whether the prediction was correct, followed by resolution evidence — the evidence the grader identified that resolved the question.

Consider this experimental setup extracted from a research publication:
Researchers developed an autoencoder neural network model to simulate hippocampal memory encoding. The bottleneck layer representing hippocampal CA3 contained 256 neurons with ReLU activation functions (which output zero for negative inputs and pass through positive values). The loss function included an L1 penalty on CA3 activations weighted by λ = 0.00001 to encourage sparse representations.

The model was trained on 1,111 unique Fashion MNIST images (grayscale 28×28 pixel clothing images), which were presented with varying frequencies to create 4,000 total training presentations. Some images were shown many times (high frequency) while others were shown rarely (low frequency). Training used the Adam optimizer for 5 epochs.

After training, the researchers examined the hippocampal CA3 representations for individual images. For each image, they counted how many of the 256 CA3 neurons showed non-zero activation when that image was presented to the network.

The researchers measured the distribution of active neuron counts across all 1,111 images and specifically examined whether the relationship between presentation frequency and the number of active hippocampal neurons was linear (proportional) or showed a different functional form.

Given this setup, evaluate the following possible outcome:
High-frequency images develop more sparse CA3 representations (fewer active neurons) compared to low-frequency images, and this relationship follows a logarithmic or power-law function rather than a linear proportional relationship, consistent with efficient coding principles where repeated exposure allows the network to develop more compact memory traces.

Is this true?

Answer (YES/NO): YES